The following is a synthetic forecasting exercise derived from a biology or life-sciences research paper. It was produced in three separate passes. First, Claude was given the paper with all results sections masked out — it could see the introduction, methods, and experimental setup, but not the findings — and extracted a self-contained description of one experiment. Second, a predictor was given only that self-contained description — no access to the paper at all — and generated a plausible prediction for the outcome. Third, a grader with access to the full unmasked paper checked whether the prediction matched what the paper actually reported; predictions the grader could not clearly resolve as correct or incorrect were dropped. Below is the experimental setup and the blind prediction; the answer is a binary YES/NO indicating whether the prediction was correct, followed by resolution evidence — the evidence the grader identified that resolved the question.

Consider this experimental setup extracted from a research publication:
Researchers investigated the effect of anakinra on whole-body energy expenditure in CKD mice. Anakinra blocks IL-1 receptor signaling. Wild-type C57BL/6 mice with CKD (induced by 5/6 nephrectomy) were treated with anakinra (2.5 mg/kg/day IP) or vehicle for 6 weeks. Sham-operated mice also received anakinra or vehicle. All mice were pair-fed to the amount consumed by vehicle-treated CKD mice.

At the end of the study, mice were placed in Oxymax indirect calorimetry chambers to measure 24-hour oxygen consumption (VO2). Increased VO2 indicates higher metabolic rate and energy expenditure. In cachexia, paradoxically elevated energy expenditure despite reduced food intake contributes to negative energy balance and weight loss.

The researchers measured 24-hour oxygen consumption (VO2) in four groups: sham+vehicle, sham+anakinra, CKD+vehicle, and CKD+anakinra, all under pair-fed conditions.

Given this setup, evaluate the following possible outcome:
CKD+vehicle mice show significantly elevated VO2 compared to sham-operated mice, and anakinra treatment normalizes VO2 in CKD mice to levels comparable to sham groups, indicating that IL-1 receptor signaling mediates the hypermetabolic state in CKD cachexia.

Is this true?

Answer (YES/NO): YES